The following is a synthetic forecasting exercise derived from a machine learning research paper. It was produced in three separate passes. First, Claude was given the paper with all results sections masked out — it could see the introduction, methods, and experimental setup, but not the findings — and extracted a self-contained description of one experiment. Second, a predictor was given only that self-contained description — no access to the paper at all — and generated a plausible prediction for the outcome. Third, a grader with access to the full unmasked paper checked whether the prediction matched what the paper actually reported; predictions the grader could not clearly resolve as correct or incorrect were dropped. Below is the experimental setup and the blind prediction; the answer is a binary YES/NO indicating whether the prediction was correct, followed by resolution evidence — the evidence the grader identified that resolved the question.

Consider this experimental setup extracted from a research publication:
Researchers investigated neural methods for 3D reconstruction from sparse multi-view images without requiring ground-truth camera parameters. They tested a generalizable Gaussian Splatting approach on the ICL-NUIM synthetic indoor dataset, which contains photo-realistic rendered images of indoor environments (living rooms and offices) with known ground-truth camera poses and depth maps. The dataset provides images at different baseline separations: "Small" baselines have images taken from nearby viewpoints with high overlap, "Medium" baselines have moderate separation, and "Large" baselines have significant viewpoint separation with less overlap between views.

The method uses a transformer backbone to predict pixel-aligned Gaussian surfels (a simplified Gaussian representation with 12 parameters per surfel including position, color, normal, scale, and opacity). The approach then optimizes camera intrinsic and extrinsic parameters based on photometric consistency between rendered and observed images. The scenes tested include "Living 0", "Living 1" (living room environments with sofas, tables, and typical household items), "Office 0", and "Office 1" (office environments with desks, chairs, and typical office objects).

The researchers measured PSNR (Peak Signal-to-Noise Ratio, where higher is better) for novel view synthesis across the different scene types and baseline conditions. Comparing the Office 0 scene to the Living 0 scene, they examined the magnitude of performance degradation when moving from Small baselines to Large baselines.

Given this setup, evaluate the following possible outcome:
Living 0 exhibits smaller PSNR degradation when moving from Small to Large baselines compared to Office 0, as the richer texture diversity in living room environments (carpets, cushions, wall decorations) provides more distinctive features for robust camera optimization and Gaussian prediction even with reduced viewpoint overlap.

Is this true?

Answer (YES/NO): YES